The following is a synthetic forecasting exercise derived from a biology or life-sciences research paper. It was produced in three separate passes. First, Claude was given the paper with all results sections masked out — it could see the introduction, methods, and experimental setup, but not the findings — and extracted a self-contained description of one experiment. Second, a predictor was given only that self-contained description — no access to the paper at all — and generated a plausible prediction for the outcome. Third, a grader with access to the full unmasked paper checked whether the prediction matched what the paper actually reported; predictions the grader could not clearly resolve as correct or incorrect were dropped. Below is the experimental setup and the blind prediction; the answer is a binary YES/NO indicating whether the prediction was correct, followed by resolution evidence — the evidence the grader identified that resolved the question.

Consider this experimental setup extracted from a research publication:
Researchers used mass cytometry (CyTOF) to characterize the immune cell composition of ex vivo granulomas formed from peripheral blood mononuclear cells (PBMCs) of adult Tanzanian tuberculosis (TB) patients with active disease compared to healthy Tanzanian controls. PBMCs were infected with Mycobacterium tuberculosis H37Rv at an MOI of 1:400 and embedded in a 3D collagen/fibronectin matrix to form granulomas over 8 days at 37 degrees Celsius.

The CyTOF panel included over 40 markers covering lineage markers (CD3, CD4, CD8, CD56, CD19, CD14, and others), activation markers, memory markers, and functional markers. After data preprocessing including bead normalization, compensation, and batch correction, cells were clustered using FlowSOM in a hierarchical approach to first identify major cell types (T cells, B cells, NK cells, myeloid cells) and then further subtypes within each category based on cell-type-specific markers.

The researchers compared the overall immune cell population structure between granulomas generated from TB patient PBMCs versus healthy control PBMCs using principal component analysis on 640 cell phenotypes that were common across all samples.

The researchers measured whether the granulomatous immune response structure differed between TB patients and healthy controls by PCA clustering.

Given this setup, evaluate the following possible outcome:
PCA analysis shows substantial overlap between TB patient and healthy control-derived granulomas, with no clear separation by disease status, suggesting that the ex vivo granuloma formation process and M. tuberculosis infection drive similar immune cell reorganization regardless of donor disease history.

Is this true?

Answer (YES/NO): NO